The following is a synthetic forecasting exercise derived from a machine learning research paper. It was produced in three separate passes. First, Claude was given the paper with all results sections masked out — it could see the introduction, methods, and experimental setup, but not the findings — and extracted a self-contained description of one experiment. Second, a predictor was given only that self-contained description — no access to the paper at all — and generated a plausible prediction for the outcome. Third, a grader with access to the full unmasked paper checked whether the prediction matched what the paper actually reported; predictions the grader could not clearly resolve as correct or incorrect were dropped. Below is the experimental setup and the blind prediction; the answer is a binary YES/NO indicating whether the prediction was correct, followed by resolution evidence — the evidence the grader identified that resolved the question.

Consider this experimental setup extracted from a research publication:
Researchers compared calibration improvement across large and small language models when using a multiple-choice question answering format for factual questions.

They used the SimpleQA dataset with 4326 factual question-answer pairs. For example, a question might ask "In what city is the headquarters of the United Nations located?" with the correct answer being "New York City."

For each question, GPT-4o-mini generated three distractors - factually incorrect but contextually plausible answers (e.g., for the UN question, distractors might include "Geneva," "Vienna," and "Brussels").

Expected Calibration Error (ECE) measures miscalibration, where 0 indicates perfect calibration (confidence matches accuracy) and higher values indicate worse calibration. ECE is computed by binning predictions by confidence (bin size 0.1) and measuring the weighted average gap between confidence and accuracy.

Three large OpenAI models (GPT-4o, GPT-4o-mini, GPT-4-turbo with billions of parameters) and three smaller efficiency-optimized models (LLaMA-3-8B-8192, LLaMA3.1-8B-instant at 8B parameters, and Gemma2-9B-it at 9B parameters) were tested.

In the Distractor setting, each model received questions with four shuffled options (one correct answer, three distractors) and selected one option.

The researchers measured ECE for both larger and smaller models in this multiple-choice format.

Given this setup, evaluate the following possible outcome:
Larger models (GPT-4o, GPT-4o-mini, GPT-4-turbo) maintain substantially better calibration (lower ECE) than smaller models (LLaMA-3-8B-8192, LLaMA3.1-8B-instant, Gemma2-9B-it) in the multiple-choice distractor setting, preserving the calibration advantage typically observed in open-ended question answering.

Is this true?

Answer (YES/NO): YES